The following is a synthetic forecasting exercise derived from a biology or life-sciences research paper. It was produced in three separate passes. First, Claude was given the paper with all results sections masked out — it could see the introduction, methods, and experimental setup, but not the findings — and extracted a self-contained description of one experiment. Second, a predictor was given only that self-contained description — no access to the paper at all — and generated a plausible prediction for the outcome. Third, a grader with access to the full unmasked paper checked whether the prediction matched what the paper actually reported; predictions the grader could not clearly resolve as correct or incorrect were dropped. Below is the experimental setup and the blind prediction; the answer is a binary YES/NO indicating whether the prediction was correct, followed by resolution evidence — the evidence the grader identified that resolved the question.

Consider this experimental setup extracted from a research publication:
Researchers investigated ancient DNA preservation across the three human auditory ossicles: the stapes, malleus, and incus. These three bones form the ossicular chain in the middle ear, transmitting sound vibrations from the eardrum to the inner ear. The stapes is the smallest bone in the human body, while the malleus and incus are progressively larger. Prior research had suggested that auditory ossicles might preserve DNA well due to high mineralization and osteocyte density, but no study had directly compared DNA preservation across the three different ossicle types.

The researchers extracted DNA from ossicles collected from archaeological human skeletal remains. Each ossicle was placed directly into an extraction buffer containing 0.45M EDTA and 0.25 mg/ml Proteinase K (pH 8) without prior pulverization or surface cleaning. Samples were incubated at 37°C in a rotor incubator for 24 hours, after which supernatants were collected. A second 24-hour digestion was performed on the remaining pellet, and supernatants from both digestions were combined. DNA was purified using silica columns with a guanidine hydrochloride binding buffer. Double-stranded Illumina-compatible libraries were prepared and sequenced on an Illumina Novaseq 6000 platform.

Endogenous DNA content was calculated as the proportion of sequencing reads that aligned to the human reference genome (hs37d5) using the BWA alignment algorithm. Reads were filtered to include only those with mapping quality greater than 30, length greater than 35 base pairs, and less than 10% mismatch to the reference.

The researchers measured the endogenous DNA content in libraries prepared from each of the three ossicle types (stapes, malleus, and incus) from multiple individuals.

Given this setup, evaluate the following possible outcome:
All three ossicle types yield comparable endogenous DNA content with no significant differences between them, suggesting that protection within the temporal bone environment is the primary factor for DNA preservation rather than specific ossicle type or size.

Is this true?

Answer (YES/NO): NO